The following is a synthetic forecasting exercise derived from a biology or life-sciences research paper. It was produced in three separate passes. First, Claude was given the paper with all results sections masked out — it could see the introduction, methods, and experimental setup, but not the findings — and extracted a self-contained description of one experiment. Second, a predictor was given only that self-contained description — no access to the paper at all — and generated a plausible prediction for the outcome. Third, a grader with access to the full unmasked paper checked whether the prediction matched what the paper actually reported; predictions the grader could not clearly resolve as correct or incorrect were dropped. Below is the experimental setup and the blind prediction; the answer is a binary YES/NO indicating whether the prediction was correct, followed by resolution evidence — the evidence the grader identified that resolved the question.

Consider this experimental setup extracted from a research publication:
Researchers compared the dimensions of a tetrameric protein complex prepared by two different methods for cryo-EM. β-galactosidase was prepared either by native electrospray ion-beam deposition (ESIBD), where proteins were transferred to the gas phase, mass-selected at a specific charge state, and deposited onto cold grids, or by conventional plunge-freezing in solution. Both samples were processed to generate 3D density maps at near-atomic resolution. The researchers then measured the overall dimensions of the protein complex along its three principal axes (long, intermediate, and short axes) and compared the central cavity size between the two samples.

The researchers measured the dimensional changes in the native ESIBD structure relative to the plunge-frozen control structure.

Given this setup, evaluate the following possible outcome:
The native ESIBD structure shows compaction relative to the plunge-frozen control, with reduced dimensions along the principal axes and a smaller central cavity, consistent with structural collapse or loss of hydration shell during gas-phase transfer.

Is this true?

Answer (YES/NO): YES